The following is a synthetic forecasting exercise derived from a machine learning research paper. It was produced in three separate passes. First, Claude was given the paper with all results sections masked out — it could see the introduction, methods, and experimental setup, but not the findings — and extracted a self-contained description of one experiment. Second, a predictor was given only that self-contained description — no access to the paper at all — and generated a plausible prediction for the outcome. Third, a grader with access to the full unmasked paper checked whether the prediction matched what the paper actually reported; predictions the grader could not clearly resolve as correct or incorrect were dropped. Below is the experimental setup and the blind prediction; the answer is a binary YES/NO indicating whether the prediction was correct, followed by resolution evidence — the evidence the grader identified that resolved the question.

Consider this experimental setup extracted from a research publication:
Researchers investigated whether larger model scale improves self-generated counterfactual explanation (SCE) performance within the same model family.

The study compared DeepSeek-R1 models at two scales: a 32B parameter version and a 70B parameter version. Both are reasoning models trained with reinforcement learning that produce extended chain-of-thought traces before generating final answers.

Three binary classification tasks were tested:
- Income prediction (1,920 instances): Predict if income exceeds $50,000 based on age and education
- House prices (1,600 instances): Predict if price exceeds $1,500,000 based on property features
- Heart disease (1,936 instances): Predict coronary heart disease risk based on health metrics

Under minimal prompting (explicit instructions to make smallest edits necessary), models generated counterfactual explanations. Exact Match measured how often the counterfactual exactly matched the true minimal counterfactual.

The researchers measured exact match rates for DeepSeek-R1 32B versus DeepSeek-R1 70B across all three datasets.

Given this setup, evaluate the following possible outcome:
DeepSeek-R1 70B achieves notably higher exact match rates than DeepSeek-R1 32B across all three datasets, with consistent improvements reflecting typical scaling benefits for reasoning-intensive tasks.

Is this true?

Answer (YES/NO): NO